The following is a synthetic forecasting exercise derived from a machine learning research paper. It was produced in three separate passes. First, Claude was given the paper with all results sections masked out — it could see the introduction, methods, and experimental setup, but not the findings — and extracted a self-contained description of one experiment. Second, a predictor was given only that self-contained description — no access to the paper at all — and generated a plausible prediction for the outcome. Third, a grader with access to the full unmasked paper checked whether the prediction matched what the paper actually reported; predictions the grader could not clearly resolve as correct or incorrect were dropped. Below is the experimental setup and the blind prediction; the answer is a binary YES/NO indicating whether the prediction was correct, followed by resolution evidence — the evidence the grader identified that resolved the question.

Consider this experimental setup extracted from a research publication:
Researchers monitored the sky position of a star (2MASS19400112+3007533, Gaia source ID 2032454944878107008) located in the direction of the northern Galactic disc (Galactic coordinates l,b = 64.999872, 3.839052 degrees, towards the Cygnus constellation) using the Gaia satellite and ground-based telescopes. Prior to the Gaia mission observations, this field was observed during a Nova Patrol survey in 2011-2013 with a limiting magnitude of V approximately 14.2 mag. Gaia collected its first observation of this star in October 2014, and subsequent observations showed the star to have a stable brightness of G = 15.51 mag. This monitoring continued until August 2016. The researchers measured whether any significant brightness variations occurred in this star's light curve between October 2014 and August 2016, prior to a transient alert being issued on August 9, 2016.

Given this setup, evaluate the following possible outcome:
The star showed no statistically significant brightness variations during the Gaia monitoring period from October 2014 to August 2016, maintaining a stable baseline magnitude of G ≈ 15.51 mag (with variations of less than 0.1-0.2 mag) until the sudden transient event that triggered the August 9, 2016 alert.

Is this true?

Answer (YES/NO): YES